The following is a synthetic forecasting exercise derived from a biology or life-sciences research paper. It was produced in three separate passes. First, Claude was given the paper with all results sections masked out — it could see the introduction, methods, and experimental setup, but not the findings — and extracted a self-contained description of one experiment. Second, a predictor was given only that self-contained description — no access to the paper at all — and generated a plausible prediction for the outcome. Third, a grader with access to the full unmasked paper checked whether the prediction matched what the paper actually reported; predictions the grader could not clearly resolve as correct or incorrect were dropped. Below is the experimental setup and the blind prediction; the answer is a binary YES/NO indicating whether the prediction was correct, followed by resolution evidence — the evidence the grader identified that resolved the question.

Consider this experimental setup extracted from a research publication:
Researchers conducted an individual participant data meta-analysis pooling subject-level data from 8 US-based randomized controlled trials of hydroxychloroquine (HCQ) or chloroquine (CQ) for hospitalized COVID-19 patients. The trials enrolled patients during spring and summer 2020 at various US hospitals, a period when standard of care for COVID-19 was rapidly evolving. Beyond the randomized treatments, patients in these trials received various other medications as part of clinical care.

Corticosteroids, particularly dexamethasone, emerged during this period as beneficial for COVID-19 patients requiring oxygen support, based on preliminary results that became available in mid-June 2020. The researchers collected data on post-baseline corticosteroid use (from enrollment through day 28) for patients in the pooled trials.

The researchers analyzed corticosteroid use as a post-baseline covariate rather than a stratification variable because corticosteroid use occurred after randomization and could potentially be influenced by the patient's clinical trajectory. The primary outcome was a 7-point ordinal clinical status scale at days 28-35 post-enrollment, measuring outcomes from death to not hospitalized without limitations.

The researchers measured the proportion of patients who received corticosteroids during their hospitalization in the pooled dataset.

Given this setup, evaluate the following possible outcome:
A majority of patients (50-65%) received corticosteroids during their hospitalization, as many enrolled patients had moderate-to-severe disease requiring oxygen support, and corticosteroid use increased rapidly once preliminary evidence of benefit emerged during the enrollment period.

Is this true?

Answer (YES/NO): NO